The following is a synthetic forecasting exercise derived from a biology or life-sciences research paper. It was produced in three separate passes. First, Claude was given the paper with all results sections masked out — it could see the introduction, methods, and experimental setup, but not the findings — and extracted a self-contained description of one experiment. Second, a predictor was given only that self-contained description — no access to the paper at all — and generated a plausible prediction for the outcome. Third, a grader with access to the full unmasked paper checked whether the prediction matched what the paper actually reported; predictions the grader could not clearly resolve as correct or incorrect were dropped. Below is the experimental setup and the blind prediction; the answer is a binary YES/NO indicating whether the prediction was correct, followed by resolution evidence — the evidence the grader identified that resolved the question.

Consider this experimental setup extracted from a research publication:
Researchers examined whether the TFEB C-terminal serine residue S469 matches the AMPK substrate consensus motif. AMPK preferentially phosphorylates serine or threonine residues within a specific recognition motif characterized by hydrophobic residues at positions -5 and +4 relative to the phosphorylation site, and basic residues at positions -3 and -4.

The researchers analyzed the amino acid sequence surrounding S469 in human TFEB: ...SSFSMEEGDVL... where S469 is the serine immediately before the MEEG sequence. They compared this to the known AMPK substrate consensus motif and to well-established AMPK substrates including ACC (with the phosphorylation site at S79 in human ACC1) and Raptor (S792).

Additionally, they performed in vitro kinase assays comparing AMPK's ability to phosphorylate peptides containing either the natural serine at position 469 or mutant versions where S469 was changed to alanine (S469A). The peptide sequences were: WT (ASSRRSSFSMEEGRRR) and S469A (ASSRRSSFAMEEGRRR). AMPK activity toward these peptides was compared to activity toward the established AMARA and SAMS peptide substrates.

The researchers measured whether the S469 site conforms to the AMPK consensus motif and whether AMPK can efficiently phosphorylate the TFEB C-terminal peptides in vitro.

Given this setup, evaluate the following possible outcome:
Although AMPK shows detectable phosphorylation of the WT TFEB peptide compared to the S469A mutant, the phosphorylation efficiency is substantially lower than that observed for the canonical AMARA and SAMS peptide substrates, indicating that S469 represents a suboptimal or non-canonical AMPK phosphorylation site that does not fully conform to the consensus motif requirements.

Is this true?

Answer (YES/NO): YES